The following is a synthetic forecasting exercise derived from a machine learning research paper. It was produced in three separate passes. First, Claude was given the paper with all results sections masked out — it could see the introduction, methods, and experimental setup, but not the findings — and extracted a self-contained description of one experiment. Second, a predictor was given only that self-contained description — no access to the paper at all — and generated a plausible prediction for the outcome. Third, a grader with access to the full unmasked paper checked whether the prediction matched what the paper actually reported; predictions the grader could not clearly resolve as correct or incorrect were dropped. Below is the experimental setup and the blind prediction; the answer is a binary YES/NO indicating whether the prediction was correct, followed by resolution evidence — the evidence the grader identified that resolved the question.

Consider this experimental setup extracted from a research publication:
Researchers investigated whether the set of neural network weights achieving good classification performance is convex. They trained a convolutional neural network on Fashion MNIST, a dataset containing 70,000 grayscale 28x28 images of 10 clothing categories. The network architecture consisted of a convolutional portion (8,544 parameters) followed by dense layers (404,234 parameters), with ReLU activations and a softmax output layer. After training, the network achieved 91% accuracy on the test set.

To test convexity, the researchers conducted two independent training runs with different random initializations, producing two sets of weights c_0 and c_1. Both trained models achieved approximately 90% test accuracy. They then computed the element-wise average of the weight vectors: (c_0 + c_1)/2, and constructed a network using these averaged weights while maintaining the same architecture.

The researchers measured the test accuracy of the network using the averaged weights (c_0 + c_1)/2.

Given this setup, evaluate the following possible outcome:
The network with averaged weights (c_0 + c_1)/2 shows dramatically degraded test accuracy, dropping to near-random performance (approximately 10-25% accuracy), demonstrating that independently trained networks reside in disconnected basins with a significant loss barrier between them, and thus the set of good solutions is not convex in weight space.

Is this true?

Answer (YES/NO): NO